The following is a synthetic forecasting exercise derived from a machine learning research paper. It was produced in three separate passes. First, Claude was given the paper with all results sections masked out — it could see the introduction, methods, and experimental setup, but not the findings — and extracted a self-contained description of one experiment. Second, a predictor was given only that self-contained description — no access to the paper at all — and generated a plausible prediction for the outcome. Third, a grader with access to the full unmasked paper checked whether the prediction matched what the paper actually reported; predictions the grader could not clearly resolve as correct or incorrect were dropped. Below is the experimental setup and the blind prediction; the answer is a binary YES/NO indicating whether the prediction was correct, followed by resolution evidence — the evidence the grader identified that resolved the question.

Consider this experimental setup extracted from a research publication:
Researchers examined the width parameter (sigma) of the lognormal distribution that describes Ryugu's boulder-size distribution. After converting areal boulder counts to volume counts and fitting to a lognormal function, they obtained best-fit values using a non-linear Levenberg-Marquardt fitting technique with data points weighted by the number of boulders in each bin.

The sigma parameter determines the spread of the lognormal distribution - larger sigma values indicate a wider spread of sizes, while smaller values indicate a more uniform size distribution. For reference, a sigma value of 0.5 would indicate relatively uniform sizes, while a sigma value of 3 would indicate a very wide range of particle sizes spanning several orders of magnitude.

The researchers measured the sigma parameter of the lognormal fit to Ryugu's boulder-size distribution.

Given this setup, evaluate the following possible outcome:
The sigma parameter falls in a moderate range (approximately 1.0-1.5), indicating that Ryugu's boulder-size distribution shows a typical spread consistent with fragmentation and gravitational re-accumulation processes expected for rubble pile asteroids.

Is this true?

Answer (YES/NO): NO